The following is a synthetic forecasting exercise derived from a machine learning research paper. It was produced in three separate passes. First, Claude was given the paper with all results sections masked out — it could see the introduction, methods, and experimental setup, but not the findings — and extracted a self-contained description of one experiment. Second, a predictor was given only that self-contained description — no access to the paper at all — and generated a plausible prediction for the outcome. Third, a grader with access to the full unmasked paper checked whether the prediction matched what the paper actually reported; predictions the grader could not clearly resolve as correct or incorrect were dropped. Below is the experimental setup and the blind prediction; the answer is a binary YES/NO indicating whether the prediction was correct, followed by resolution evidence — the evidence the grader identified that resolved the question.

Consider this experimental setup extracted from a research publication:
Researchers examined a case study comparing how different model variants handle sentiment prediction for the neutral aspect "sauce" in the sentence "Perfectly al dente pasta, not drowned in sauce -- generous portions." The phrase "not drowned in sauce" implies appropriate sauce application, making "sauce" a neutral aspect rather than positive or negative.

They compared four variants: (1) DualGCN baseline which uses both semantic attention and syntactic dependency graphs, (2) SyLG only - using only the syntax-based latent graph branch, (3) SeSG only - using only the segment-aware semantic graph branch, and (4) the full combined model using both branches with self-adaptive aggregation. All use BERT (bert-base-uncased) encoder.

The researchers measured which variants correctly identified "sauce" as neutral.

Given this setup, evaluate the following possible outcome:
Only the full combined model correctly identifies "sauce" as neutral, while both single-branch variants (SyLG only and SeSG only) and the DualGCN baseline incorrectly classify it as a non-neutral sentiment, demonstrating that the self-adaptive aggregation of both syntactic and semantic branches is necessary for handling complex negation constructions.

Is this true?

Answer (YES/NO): NO